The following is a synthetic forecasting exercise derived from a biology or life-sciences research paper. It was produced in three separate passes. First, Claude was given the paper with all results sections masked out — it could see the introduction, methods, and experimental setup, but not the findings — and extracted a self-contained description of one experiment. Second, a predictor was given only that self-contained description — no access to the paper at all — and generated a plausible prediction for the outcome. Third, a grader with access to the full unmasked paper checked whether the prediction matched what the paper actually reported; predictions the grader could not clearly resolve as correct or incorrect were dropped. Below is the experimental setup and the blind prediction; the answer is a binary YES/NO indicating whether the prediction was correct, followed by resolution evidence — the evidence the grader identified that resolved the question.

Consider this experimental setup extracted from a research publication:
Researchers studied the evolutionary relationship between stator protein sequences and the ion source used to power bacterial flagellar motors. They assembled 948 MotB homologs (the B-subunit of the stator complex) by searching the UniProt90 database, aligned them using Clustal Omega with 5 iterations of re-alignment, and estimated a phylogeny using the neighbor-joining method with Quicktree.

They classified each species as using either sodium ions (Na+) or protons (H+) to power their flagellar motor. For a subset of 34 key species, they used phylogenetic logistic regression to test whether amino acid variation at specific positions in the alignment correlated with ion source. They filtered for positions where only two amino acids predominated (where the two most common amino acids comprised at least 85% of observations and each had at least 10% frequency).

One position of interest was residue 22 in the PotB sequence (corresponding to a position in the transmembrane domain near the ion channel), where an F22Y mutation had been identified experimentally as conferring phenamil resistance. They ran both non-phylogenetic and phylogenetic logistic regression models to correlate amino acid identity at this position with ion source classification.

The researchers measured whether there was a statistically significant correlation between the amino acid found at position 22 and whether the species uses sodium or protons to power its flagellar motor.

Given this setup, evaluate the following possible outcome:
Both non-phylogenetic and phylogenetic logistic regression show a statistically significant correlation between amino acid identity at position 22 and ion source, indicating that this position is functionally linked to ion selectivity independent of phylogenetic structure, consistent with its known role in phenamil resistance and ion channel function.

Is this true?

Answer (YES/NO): YES